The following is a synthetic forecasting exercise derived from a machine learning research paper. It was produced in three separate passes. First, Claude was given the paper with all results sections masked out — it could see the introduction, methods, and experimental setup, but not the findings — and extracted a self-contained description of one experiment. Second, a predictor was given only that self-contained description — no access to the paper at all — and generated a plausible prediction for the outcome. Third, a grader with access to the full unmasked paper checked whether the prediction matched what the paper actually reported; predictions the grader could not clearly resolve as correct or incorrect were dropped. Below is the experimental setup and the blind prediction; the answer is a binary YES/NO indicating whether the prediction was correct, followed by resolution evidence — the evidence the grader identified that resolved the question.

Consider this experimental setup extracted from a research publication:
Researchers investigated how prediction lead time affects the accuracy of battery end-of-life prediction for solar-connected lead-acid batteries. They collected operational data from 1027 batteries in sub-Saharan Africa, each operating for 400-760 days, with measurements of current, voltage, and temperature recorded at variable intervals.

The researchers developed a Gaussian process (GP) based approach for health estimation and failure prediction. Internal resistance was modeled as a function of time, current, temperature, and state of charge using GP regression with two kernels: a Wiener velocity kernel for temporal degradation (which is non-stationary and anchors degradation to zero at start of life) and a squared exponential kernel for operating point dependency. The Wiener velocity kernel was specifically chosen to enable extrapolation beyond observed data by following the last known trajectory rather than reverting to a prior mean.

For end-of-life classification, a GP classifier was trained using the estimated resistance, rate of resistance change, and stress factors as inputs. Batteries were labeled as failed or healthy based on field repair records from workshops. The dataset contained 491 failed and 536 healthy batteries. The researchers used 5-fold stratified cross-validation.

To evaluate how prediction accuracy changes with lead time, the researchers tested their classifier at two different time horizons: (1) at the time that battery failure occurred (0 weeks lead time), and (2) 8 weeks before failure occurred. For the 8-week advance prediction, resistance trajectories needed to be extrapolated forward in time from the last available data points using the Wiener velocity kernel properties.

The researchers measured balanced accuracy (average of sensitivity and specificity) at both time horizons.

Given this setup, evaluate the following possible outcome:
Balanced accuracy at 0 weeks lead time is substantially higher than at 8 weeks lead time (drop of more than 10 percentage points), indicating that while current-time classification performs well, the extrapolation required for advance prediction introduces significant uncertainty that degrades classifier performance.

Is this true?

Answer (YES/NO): NO